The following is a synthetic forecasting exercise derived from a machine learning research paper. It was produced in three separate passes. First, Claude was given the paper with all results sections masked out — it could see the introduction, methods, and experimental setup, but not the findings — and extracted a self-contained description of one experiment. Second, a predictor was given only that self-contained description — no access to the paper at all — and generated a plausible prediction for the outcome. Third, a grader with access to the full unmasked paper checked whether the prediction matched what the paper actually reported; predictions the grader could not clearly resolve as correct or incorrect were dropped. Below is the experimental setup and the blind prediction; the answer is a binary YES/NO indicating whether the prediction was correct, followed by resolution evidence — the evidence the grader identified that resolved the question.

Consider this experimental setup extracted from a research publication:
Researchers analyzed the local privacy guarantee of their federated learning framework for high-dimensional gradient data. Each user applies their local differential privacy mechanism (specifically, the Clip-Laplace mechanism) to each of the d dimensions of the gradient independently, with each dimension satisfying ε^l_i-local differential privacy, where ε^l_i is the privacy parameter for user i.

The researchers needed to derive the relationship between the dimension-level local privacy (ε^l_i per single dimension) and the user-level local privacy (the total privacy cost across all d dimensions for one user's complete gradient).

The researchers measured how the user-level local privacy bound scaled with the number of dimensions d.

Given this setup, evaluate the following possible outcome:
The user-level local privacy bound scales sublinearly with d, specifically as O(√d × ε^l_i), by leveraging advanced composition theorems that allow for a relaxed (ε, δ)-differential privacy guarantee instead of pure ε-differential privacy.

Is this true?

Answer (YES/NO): NO